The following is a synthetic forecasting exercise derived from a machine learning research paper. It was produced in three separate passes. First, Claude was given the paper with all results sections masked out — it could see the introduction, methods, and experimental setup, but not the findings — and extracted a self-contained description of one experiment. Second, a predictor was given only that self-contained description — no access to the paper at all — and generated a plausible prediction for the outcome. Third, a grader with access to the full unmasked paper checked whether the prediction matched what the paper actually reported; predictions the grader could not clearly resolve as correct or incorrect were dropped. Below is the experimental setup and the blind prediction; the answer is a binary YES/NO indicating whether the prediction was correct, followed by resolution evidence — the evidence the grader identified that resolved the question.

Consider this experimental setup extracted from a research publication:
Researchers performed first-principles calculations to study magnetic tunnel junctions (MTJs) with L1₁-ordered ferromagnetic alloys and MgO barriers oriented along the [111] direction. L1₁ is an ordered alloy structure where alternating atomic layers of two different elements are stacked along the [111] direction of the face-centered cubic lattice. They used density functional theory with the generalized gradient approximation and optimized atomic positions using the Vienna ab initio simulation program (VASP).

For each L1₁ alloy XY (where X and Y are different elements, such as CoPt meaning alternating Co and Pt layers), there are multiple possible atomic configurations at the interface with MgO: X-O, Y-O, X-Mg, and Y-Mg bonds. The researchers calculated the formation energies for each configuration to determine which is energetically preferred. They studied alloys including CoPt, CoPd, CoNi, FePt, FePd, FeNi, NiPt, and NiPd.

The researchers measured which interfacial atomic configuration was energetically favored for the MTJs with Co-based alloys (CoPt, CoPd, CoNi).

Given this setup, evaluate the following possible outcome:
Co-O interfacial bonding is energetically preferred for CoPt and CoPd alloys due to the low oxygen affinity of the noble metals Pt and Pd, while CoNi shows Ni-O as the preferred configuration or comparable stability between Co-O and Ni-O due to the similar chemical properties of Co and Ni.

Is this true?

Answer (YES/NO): NO